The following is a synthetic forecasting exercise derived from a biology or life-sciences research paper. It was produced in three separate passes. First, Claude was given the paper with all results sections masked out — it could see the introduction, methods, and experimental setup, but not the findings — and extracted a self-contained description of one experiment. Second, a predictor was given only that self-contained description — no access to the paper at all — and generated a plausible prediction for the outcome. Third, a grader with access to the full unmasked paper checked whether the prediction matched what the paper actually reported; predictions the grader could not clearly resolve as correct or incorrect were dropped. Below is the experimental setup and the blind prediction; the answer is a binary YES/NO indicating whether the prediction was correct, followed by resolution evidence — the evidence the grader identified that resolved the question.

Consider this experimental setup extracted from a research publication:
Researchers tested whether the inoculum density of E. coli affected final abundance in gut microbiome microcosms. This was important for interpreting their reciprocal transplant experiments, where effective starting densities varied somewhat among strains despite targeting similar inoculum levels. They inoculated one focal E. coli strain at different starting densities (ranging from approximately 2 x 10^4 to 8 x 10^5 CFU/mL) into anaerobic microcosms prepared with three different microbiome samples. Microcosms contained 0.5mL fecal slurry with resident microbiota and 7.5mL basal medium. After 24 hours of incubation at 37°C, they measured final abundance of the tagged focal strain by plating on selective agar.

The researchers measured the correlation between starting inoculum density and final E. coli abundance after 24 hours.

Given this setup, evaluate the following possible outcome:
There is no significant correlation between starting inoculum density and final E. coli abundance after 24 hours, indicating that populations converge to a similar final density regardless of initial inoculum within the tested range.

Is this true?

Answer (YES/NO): YES